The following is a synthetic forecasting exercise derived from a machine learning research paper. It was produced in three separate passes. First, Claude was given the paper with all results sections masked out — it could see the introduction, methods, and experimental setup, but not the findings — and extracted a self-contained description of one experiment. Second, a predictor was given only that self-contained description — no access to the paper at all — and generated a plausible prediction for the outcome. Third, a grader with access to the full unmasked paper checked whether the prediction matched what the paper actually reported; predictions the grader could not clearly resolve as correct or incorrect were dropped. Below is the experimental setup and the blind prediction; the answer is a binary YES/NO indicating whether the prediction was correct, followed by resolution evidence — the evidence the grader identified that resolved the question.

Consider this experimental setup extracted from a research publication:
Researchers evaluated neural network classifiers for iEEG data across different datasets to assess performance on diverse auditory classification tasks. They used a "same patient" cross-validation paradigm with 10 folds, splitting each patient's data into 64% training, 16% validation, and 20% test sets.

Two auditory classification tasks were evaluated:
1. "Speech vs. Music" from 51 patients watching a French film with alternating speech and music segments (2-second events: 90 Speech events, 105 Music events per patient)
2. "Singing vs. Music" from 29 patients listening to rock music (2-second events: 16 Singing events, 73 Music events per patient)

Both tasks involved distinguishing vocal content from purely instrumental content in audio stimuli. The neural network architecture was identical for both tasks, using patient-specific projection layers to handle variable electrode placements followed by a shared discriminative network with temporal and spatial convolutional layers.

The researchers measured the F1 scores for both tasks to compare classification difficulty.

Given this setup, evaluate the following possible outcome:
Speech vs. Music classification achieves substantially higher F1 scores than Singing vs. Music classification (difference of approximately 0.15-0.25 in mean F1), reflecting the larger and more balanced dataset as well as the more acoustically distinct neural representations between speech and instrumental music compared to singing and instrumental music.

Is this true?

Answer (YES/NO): NO